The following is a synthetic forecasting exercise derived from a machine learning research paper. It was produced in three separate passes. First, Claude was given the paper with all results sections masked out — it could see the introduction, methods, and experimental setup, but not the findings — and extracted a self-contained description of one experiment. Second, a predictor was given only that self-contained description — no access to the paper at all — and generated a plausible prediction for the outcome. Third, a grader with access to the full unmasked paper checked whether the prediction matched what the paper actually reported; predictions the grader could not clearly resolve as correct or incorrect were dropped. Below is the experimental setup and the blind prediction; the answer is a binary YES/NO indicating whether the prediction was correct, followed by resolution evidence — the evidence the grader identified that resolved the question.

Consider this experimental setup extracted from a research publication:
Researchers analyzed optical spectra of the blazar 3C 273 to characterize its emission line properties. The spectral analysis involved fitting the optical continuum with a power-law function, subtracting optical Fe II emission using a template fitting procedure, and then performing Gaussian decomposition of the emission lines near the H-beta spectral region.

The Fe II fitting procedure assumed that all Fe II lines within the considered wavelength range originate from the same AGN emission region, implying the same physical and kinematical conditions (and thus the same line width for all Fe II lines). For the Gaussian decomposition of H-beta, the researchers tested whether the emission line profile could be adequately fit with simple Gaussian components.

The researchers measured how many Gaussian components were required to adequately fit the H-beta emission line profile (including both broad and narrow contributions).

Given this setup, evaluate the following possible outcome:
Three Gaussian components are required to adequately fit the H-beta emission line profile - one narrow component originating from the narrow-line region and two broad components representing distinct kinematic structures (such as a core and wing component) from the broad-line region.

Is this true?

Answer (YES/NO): YES